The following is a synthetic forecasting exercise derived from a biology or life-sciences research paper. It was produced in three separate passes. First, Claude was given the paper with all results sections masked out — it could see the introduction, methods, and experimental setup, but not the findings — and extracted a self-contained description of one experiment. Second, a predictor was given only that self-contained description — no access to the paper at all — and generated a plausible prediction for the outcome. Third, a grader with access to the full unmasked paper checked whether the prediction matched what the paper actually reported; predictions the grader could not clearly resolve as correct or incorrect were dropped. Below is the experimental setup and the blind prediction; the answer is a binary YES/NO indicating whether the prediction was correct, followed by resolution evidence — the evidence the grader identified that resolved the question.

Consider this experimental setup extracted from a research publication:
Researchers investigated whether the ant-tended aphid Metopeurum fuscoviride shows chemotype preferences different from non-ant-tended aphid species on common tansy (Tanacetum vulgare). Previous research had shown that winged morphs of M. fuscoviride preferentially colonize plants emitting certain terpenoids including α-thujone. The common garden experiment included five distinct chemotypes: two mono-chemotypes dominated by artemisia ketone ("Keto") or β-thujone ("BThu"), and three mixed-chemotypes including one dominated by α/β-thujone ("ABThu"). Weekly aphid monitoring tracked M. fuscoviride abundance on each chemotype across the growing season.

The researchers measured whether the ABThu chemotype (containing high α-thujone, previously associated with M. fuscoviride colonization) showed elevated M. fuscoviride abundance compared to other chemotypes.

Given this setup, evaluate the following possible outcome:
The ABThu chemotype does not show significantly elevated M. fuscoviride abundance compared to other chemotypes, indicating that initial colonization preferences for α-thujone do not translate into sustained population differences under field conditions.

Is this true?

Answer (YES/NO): YES